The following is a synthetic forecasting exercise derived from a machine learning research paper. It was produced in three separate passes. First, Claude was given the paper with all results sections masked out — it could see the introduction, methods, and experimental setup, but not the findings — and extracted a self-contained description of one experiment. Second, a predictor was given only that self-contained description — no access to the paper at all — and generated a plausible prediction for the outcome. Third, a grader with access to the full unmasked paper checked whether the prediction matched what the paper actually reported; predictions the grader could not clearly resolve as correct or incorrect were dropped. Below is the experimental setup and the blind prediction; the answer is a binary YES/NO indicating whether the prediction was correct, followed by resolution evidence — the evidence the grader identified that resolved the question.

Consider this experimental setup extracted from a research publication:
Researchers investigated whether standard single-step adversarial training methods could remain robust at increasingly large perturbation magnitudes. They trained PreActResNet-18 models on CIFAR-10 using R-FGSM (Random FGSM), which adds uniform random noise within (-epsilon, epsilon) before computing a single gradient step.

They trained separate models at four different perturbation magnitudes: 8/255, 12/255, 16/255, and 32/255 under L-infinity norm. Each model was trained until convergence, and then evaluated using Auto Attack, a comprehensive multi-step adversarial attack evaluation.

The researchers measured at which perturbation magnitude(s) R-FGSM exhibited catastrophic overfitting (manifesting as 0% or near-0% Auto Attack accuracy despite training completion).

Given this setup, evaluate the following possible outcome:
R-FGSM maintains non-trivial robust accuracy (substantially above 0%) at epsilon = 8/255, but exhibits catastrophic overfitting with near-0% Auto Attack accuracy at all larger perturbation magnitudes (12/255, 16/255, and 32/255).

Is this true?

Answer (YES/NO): YES